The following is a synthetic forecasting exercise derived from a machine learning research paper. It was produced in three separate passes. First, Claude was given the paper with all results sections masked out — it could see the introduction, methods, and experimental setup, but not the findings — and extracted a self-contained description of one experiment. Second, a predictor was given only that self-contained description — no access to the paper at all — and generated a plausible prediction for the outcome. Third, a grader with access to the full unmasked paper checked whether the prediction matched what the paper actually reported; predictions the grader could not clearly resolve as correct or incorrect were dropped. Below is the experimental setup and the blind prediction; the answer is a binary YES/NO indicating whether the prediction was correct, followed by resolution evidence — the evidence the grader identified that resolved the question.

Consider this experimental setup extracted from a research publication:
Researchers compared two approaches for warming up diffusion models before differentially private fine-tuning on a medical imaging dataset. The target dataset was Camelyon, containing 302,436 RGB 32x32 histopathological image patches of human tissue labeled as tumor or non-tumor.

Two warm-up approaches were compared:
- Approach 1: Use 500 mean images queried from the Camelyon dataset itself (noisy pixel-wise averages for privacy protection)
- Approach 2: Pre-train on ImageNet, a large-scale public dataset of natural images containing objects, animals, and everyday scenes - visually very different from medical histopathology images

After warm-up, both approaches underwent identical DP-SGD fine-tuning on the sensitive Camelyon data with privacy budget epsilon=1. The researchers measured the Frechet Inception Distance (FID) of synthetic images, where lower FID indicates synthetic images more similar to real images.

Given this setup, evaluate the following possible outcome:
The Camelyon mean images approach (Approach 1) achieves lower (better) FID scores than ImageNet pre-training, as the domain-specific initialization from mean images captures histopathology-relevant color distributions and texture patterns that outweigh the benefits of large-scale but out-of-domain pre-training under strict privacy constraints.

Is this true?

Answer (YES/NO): NO